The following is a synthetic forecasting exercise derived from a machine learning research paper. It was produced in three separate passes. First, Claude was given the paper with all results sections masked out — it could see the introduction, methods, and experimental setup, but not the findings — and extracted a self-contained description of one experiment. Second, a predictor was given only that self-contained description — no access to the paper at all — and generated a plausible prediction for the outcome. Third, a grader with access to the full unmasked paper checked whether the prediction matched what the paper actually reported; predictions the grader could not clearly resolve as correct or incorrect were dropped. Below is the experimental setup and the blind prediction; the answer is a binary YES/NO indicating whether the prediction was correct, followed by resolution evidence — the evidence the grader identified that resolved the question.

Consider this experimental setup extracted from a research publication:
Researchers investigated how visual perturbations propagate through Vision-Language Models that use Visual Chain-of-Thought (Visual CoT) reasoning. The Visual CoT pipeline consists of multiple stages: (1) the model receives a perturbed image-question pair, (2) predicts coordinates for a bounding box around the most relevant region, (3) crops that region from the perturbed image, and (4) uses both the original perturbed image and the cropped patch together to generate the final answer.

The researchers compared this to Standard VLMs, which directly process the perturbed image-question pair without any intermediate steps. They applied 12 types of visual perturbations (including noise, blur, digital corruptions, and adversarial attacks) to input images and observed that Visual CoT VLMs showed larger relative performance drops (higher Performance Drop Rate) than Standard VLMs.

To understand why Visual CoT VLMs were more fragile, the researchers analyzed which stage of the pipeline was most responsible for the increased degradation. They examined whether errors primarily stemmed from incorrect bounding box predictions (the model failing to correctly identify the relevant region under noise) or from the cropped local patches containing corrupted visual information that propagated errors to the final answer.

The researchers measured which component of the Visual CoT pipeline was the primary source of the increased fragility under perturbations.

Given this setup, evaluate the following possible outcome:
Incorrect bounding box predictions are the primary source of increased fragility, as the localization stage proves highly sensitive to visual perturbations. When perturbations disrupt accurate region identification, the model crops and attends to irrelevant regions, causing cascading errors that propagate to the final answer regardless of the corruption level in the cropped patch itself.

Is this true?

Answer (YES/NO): NO